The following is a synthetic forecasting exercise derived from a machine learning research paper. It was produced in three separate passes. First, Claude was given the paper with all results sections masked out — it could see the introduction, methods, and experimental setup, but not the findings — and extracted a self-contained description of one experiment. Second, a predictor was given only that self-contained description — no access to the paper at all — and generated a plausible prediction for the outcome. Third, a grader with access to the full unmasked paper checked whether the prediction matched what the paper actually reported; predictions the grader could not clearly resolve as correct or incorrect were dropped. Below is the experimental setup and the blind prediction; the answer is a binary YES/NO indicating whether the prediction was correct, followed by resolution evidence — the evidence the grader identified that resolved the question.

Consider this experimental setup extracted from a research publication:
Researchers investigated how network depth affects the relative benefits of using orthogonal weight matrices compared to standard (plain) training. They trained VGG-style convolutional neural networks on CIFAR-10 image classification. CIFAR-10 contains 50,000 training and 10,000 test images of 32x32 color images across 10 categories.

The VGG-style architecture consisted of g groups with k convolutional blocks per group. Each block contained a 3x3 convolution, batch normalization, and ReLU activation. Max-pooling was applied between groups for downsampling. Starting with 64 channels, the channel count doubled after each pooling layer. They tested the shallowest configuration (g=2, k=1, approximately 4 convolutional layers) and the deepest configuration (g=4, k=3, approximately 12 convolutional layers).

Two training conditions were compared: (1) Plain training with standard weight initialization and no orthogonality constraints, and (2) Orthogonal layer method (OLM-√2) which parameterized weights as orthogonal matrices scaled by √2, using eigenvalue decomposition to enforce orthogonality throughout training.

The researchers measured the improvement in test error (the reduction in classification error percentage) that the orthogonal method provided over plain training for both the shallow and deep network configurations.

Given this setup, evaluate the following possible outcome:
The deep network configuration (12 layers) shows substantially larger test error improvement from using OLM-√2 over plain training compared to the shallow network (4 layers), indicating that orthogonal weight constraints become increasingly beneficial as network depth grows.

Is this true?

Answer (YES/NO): YES